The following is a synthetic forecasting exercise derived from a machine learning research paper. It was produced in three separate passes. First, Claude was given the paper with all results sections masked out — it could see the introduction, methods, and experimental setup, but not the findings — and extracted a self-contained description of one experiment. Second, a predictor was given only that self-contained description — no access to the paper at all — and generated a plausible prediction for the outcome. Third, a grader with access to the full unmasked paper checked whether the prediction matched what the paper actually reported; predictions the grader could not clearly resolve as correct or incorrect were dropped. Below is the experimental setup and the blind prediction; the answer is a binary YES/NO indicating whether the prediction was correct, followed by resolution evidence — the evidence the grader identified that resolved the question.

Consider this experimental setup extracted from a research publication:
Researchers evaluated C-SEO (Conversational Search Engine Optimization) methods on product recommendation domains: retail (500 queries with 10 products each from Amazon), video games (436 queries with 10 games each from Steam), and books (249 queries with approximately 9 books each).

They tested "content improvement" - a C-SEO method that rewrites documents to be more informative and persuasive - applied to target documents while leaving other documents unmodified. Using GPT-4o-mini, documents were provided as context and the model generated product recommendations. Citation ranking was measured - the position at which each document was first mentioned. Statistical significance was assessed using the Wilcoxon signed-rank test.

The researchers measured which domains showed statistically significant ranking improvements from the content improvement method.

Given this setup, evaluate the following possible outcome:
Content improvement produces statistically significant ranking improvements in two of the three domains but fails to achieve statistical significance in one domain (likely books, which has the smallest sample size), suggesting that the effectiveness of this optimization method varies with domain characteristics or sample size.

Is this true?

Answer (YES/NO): NO